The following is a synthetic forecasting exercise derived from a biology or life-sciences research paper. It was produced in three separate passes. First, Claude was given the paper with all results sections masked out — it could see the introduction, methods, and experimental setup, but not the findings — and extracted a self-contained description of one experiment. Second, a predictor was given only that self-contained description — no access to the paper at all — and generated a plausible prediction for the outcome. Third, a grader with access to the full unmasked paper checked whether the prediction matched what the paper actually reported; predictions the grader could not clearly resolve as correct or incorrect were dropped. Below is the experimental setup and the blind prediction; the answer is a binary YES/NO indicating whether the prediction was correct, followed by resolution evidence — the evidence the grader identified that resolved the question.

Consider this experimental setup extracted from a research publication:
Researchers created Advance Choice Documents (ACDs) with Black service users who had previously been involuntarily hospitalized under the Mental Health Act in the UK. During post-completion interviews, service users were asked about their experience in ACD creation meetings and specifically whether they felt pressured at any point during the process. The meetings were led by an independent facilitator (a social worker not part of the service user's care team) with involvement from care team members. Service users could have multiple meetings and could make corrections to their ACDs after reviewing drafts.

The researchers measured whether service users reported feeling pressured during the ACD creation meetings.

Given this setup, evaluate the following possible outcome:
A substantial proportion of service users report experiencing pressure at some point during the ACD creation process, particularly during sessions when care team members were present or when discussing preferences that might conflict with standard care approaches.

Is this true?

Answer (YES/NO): NO